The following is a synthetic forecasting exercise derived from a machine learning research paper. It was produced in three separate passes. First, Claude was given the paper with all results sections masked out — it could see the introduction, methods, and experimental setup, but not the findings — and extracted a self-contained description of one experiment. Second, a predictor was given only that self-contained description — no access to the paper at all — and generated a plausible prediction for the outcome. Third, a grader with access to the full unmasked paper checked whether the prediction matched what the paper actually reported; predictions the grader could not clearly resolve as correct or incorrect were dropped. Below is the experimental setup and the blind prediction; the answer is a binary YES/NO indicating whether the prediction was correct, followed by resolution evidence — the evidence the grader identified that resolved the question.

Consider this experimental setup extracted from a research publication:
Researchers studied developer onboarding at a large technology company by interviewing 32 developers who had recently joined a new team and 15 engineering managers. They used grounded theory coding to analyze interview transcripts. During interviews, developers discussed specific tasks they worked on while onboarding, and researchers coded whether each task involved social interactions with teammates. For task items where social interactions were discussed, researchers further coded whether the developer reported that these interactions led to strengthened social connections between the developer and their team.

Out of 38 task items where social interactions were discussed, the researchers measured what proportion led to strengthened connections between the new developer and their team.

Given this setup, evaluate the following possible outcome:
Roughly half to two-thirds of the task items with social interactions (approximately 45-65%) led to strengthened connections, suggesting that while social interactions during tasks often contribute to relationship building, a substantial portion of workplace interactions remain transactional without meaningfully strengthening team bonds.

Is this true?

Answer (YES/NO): NO